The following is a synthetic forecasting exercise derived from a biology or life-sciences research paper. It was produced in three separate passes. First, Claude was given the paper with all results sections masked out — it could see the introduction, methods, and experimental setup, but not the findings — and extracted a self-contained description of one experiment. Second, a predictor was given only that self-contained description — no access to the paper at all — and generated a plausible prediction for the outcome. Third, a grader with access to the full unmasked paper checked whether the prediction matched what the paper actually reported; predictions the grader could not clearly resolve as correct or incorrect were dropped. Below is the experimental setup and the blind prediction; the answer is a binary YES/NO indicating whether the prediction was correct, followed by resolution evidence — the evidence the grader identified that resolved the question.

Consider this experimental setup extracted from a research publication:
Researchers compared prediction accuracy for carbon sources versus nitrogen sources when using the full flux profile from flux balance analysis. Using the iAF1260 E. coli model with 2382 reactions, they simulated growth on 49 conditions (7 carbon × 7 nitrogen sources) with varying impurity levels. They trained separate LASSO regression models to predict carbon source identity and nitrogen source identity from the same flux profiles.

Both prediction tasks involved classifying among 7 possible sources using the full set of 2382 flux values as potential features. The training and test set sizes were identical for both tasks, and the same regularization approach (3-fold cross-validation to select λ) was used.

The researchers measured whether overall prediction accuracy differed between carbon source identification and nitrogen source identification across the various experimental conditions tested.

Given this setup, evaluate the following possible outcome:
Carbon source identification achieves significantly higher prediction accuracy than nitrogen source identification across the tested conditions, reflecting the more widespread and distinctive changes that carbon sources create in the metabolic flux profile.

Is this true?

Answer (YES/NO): NO